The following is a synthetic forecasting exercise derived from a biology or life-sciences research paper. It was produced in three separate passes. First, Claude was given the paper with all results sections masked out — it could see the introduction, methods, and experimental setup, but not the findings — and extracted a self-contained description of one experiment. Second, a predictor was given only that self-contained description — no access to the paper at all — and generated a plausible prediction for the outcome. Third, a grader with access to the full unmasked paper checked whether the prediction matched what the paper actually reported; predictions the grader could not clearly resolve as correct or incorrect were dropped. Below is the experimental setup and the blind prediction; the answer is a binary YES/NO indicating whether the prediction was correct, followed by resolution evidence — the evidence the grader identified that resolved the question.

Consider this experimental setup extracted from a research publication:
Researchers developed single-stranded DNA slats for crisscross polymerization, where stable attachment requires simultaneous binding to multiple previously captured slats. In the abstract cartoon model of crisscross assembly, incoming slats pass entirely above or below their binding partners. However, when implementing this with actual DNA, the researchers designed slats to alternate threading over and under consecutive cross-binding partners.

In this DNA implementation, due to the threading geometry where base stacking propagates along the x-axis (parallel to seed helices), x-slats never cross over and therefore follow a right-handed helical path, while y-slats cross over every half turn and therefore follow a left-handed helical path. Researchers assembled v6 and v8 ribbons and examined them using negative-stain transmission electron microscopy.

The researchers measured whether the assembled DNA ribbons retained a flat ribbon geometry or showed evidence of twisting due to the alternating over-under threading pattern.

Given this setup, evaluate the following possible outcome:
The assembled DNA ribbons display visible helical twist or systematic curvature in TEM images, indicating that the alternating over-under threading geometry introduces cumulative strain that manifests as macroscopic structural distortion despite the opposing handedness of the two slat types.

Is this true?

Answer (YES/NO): YES